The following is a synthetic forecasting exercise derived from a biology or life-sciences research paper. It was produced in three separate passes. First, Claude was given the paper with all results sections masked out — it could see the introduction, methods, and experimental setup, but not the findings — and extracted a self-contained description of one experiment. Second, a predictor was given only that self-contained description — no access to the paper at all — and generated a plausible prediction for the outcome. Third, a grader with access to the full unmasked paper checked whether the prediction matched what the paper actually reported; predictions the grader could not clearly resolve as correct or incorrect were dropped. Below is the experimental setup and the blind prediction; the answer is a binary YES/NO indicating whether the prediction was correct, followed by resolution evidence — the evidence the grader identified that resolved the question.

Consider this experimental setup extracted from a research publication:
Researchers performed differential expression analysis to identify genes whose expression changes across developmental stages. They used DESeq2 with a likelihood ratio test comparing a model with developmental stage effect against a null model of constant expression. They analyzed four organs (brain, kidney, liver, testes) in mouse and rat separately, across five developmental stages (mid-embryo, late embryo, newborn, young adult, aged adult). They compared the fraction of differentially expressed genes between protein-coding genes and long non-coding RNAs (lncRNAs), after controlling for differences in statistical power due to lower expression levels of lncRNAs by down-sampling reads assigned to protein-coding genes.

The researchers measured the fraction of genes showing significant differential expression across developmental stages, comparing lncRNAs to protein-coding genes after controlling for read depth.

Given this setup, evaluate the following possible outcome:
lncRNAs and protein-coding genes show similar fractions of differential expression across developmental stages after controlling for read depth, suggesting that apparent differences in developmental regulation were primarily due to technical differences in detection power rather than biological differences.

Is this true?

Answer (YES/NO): NO